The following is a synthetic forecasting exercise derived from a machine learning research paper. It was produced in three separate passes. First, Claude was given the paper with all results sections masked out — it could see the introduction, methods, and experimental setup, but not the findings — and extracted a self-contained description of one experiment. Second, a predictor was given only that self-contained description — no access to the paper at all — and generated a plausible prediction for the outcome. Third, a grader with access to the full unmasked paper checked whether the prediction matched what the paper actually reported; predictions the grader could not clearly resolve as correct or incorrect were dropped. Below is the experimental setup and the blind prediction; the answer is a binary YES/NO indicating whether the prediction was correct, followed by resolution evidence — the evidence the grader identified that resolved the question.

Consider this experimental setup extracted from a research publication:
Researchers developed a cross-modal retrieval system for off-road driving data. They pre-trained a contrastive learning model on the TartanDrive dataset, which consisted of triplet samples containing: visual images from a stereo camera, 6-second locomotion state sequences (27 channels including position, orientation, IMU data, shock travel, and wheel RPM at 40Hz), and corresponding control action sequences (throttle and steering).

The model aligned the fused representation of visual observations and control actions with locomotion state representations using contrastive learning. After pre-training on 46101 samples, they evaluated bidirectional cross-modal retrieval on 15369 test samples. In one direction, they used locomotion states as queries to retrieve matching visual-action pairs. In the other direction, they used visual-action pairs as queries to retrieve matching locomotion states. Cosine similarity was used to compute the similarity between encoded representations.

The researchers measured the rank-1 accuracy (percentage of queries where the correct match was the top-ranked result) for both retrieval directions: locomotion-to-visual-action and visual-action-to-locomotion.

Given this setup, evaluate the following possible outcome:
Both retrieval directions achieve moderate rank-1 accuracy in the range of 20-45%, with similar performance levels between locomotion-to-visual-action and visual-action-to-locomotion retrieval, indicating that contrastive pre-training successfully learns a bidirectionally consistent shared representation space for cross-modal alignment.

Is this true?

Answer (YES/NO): NO